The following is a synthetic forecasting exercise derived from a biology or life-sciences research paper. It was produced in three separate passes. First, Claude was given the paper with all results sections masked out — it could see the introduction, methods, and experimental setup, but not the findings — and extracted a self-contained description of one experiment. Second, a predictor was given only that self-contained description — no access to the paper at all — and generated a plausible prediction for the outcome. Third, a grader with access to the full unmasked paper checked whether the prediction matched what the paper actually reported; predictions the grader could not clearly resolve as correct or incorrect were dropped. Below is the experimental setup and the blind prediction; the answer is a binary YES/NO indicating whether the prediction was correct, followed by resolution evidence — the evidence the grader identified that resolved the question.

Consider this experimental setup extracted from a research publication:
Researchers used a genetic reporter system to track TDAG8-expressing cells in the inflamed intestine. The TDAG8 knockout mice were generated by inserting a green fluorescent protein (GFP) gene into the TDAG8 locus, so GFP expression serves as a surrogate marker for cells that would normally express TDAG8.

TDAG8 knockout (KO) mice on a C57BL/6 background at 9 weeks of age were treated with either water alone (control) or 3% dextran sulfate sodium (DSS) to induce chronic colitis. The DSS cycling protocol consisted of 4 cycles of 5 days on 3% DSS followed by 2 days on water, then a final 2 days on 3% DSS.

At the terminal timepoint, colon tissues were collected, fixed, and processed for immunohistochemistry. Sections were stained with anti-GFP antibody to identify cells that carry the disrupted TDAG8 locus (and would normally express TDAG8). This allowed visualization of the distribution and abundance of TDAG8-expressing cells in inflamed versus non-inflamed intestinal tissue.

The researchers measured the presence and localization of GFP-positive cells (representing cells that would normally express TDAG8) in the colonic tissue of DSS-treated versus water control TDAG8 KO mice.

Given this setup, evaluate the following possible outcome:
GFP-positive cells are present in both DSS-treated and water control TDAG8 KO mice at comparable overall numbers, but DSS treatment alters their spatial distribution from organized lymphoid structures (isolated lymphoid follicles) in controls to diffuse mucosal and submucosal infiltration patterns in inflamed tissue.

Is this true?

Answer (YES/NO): NO